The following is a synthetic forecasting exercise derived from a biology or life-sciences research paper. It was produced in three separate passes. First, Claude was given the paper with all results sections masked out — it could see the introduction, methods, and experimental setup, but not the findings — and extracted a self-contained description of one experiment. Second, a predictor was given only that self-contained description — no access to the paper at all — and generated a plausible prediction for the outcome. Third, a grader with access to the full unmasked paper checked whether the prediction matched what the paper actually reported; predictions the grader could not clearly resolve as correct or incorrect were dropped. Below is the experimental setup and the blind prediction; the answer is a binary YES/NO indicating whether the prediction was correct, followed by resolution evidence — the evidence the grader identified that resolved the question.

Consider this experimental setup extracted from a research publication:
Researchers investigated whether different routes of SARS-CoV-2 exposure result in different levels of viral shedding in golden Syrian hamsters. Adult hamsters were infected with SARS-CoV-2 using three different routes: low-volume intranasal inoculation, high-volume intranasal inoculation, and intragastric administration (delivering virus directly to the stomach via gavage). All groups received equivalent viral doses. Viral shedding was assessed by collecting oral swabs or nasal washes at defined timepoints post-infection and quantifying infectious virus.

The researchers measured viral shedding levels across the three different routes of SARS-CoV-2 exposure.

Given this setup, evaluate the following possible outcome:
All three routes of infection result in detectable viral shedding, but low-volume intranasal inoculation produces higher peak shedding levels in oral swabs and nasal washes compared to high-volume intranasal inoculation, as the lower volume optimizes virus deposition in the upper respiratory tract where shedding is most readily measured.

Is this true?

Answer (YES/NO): NO